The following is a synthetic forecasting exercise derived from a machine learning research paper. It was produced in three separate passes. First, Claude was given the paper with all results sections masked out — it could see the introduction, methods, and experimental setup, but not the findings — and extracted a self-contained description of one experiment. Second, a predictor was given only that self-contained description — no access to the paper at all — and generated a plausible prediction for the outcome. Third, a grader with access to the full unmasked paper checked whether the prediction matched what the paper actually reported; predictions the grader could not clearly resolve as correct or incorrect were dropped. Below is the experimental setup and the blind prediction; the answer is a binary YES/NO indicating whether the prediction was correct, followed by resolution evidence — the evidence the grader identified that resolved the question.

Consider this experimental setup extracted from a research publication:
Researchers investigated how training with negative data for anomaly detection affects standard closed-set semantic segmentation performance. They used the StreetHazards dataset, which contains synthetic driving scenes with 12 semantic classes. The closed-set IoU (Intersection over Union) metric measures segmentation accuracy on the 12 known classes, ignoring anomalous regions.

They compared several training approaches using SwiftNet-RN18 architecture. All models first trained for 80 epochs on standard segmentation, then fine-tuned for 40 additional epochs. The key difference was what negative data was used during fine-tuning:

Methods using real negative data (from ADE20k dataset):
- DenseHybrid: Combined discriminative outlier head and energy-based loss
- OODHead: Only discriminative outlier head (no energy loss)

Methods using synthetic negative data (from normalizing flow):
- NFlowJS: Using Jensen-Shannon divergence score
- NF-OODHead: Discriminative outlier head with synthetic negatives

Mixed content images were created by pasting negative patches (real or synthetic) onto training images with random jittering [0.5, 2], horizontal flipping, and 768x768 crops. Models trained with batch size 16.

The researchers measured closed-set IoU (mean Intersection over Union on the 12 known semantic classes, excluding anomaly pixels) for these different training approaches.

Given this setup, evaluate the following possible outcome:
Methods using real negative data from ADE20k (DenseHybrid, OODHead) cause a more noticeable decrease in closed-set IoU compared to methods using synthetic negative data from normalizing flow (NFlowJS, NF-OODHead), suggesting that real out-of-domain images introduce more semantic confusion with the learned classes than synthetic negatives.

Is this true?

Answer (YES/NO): NO